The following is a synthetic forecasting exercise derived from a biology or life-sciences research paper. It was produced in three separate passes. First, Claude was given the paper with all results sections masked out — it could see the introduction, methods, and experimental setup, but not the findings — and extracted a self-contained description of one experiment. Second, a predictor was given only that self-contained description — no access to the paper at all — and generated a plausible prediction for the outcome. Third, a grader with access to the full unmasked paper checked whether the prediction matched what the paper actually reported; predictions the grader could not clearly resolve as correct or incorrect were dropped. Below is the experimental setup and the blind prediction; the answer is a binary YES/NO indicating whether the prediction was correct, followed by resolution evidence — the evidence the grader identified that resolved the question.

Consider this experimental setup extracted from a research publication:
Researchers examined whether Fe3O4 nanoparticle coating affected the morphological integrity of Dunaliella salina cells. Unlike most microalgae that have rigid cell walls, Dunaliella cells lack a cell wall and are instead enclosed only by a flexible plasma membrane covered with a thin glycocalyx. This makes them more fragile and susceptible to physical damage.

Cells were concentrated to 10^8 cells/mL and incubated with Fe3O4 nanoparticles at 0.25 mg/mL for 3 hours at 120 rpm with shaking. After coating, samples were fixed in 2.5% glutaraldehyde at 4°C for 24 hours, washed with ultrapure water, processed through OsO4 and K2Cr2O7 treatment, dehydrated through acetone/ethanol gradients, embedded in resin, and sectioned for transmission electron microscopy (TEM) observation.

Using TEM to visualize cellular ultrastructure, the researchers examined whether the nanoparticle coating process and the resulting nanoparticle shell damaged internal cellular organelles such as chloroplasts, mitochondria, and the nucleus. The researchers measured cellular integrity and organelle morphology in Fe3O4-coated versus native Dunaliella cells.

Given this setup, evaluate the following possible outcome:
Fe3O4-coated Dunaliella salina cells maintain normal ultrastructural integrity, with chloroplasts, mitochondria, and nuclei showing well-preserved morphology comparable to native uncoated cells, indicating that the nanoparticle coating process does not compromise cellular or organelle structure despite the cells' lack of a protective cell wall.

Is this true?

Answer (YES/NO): YES